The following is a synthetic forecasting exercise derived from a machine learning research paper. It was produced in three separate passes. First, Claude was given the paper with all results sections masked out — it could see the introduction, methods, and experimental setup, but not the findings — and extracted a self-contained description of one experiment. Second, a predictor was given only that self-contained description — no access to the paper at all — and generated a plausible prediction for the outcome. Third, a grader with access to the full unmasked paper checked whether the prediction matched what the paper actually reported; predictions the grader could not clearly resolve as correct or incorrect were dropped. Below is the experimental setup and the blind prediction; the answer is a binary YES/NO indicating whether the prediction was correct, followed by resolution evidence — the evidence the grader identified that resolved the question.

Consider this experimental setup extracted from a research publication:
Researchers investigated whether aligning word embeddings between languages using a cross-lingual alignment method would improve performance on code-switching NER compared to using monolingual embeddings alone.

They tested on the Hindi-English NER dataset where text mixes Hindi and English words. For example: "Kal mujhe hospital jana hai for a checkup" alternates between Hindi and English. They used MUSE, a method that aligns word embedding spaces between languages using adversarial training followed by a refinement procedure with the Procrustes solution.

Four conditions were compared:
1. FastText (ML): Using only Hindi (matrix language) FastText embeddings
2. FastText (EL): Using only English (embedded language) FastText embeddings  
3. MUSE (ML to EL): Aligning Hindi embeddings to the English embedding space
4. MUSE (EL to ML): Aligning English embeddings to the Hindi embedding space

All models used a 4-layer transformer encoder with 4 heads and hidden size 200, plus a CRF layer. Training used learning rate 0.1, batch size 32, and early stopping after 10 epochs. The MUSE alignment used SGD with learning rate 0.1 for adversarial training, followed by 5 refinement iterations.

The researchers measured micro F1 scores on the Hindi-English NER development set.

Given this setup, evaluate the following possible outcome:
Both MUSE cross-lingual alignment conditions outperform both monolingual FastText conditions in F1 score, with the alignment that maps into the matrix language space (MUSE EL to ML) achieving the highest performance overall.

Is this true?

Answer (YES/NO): NO